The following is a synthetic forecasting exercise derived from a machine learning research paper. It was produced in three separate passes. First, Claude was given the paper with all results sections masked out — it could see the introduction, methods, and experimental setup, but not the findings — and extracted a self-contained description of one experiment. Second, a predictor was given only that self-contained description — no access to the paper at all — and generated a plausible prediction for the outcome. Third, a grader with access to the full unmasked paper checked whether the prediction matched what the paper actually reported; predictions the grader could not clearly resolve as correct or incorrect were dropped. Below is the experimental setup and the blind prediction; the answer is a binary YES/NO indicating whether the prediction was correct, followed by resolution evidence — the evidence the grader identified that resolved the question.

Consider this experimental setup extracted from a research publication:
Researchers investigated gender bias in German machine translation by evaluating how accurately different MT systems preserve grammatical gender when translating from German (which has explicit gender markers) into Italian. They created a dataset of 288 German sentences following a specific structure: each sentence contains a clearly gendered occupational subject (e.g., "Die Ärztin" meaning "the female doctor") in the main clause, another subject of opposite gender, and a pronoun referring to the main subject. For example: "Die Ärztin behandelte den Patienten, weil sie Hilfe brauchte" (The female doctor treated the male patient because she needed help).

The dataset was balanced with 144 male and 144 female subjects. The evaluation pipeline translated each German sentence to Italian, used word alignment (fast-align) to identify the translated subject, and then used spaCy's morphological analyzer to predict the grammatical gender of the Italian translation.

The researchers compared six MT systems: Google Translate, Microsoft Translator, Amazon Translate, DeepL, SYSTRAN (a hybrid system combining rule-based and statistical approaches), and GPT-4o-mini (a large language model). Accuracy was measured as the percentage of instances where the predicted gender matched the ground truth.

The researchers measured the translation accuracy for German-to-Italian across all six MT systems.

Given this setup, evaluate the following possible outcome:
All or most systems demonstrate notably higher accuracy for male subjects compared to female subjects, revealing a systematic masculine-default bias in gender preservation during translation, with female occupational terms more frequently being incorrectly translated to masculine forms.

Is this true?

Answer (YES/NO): YES